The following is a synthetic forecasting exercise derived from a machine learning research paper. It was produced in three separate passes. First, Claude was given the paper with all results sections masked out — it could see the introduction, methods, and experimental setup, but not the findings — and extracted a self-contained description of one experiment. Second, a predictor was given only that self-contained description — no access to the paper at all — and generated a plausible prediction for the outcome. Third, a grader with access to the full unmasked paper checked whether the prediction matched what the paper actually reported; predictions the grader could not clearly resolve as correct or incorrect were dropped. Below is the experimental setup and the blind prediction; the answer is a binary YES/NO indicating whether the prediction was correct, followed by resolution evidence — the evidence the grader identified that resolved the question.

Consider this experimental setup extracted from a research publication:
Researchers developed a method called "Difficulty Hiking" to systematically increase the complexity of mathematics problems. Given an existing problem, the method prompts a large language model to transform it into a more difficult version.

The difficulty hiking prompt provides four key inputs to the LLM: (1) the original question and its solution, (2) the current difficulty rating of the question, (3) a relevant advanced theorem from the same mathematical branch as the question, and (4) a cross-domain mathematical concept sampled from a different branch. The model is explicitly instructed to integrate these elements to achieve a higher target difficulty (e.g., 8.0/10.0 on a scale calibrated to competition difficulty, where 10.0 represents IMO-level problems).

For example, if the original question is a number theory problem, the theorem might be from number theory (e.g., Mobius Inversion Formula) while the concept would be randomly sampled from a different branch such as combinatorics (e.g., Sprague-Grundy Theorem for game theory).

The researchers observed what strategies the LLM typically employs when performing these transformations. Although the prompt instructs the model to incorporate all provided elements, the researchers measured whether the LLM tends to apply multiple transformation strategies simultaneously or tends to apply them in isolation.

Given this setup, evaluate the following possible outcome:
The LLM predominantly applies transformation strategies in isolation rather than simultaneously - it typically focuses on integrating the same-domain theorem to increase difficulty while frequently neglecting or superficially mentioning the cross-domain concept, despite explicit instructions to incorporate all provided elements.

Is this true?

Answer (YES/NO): NO